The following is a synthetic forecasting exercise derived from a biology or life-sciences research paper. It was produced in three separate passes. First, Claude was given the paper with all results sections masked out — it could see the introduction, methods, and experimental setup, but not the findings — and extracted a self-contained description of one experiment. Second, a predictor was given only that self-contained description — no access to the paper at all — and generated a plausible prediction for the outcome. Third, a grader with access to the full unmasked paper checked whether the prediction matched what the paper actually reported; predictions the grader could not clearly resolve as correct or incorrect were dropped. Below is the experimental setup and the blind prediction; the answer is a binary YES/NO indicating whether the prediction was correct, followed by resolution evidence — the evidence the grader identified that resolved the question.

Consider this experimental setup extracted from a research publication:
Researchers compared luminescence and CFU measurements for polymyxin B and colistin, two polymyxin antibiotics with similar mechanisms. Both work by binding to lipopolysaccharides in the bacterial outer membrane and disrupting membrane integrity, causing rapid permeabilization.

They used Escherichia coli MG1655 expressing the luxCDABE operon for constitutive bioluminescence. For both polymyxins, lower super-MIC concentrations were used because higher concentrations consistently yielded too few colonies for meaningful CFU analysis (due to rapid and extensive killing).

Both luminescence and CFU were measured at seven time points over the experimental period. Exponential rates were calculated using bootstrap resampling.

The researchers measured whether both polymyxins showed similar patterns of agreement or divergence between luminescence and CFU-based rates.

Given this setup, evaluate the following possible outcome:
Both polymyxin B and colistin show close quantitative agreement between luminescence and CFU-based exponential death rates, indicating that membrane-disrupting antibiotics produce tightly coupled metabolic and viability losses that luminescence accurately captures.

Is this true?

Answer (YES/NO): YES